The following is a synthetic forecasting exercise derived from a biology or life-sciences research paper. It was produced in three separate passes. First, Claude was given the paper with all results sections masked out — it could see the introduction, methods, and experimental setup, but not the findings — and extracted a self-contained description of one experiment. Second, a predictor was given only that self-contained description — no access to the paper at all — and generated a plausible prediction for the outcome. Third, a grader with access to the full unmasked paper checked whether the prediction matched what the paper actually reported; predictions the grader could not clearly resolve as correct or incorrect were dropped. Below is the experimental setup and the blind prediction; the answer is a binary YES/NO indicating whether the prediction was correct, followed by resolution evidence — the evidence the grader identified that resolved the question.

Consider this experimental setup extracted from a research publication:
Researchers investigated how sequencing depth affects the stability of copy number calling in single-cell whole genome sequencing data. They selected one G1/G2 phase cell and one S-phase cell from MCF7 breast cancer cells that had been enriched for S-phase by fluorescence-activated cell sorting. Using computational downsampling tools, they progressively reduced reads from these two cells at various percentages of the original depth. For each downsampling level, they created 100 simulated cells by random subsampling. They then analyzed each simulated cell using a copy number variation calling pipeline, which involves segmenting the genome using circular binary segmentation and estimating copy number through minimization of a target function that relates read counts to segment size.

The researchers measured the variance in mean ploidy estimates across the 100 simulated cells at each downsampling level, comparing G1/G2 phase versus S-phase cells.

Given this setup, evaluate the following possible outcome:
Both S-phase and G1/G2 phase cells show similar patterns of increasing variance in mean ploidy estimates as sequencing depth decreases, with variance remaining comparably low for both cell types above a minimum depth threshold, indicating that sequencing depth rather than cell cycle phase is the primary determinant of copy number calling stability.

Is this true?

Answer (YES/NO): NO